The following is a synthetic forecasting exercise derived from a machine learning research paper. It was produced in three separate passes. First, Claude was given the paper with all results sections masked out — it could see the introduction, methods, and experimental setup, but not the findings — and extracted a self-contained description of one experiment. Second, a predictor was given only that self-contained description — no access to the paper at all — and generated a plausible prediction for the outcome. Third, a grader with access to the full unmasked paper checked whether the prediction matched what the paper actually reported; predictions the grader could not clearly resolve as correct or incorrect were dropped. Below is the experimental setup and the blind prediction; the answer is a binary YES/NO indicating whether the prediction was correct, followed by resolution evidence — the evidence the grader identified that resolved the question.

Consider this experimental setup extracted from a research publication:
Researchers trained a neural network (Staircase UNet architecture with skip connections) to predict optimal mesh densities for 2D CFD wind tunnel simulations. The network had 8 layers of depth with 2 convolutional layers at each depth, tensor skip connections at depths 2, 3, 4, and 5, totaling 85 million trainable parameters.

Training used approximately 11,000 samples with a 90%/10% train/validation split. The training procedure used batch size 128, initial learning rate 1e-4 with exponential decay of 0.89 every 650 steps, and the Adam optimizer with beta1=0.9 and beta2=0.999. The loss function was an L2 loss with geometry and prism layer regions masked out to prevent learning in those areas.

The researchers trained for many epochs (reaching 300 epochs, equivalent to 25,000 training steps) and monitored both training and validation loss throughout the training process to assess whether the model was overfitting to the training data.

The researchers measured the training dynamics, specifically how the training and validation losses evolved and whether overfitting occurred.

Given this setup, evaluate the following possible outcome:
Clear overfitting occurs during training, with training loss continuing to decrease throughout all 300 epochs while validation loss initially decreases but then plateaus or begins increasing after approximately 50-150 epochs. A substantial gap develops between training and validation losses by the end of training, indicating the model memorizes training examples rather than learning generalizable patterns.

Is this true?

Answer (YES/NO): NO